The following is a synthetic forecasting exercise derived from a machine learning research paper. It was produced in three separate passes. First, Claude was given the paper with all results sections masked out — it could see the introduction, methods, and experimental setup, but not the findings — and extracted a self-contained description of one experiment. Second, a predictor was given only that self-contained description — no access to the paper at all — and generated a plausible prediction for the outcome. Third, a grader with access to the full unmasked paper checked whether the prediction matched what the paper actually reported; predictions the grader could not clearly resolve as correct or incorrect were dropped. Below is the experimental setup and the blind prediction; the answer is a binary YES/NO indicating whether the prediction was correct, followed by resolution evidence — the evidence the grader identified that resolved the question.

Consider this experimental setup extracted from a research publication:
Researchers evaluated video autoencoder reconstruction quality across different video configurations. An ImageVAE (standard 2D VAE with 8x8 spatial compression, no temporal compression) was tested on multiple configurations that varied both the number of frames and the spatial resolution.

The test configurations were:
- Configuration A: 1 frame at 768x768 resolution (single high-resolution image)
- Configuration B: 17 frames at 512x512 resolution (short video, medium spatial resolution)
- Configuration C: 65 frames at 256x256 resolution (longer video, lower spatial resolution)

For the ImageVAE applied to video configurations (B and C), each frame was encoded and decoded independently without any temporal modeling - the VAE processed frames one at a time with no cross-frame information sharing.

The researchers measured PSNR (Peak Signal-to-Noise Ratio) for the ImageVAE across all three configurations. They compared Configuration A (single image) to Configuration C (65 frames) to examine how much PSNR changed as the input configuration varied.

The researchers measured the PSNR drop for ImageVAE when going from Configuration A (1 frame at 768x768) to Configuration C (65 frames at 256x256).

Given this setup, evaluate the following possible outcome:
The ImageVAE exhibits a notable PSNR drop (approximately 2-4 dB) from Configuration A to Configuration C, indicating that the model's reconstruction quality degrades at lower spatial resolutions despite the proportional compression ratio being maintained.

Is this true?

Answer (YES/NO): NO